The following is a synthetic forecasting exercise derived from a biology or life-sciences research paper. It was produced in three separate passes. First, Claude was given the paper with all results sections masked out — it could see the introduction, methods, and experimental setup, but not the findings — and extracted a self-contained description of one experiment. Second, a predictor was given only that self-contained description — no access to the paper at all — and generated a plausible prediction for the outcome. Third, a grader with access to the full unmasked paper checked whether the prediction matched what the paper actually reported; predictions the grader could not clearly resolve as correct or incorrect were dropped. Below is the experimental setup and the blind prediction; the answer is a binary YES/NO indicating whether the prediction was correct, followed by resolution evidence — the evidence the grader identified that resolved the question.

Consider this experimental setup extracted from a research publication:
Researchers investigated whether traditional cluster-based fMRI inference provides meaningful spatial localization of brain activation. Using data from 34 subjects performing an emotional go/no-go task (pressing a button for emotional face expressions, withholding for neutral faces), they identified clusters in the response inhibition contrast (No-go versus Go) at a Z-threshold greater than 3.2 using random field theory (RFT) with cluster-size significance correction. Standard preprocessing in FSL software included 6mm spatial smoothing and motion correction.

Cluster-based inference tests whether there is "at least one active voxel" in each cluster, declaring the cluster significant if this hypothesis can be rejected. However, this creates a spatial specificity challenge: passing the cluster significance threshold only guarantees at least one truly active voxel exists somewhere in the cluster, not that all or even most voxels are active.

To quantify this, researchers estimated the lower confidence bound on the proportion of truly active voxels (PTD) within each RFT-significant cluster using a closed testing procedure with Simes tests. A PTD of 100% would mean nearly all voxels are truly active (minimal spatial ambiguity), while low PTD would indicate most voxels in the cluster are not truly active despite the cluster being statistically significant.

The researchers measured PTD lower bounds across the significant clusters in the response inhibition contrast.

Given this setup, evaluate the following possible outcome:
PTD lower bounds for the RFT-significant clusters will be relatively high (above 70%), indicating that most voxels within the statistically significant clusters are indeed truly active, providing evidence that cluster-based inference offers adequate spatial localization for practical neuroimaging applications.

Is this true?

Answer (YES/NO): NO